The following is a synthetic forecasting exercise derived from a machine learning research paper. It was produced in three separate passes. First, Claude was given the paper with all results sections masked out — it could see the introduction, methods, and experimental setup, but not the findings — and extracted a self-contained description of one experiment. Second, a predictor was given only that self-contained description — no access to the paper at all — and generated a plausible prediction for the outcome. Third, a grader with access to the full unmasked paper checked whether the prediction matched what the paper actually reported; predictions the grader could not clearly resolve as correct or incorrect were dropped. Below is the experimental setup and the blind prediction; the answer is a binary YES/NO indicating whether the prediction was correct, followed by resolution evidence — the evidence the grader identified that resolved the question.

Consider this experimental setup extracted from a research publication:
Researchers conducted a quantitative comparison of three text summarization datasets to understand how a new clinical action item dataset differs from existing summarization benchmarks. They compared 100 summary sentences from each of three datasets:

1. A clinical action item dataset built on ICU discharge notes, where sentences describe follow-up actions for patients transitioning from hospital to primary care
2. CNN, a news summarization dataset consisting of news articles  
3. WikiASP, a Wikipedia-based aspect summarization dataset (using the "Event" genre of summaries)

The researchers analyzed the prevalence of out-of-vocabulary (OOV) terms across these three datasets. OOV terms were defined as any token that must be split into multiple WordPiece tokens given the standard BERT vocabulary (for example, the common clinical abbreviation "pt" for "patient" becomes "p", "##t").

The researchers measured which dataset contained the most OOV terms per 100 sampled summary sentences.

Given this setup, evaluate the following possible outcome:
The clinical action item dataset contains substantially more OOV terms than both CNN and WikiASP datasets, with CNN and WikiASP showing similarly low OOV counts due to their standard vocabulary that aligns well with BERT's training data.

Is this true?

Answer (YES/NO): NO